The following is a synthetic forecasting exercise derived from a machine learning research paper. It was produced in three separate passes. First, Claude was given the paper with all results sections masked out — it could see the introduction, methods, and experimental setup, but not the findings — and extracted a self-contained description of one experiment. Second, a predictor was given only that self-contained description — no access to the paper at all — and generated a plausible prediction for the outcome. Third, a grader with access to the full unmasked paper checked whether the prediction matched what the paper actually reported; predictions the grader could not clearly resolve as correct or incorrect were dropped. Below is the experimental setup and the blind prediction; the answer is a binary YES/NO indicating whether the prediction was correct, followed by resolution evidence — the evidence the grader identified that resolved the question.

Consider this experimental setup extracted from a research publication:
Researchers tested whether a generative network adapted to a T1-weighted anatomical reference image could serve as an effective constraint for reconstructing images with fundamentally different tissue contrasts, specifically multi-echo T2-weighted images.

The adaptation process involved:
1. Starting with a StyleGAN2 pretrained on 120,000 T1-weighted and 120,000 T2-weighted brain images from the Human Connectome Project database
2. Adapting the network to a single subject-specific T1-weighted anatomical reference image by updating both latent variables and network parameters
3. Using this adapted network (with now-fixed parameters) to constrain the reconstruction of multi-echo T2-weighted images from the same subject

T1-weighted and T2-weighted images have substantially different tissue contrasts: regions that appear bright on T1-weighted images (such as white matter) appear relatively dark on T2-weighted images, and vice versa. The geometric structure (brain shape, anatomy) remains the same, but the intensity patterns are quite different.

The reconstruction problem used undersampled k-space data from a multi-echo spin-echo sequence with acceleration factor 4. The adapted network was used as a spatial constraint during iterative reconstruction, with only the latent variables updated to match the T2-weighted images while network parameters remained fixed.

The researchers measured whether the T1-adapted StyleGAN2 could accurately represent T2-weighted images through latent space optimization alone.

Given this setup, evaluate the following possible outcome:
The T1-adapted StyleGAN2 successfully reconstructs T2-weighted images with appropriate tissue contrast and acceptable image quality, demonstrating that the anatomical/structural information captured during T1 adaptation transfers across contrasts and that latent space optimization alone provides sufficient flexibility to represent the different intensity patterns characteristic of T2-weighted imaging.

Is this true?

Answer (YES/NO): YES